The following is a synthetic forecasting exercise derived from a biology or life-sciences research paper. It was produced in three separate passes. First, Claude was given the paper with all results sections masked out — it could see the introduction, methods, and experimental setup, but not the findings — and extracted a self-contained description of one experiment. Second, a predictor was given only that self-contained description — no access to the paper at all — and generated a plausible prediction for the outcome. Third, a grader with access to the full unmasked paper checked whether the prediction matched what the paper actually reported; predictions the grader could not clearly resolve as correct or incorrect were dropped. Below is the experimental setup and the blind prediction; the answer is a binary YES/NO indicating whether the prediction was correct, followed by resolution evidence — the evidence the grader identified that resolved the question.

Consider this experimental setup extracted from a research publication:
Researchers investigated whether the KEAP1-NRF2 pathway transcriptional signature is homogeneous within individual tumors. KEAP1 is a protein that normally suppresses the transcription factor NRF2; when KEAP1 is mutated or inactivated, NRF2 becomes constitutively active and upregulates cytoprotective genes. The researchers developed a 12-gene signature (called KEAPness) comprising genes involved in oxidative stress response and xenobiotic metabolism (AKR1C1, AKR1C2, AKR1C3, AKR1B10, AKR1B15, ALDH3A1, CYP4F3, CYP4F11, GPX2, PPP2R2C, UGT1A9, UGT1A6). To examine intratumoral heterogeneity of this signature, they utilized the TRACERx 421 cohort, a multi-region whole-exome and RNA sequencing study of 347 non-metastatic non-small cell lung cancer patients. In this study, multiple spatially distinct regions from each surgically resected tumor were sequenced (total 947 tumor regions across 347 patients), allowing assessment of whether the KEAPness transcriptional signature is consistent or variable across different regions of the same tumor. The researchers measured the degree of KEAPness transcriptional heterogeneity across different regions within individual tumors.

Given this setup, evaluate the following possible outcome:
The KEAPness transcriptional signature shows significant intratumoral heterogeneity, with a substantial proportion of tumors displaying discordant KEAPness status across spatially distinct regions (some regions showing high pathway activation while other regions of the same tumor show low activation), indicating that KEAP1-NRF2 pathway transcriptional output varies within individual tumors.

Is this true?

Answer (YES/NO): NO